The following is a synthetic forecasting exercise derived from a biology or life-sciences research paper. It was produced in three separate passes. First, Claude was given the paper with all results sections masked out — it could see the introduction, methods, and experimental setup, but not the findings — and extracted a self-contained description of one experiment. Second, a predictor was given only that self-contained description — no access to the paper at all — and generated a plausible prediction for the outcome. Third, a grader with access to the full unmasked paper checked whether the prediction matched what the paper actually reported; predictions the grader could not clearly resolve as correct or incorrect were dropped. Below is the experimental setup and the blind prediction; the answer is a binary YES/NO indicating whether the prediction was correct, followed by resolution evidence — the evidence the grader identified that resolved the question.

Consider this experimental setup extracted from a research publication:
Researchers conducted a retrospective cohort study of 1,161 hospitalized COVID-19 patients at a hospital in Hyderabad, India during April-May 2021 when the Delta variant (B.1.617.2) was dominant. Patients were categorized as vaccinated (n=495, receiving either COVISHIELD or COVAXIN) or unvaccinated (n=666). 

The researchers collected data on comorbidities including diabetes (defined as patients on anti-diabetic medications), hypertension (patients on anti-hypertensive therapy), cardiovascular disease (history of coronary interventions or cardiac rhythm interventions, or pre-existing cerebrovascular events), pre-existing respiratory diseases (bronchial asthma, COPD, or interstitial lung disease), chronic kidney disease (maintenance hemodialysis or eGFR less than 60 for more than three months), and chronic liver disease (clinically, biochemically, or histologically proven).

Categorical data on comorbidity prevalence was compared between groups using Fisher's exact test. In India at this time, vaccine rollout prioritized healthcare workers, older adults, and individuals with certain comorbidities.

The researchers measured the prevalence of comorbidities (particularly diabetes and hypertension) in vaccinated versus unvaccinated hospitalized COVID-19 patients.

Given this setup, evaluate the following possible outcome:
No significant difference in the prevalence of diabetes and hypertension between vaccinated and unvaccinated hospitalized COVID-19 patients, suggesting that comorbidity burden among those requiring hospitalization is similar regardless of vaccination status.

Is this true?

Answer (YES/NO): NO